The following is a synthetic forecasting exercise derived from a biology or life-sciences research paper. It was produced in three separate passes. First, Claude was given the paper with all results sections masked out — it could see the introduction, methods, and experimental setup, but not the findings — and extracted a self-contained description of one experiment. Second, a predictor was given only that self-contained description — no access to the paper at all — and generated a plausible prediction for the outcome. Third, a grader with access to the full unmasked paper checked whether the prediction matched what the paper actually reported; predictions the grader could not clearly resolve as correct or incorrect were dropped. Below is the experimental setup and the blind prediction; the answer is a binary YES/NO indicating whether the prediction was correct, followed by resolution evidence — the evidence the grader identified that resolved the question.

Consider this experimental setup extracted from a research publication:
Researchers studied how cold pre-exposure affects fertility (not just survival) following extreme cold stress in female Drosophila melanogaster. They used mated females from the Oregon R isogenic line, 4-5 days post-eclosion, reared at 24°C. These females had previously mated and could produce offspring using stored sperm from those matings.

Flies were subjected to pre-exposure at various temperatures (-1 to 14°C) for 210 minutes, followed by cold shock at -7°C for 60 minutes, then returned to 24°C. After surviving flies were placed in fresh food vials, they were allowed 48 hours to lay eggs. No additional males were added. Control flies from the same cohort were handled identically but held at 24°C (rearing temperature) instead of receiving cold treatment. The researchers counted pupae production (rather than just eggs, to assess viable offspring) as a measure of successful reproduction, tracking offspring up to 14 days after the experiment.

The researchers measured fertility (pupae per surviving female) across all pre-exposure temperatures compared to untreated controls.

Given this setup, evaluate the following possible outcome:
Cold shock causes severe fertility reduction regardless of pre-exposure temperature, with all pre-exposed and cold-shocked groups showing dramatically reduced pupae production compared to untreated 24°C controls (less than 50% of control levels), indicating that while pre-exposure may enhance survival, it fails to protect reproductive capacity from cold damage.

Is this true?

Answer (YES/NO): YES